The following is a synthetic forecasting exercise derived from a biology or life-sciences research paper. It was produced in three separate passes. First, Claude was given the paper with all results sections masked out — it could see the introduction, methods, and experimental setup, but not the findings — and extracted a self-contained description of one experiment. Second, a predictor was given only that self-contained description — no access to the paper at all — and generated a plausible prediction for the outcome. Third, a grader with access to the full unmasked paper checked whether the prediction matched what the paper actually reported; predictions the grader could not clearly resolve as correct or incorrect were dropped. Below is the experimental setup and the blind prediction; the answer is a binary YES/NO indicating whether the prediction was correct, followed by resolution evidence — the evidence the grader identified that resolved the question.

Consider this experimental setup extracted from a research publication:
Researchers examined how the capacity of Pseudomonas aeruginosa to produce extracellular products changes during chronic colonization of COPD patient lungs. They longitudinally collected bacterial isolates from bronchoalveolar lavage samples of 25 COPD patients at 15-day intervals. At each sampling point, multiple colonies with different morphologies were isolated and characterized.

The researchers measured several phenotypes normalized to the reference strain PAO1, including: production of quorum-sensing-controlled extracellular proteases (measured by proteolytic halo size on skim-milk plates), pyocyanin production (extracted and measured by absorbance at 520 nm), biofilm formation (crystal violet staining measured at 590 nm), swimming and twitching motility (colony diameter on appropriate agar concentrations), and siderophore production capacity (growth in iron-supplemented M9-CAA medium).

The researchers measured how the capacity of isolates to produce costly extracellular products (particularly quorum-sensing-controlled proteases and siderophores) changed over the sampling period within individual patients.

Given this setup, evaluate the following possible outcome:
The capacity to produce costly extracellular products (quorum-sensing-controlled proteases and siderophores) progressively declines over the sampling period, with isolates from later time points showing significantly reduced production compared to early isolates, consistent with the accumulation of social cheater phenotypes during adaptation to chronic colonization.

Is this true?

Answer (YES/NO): NO